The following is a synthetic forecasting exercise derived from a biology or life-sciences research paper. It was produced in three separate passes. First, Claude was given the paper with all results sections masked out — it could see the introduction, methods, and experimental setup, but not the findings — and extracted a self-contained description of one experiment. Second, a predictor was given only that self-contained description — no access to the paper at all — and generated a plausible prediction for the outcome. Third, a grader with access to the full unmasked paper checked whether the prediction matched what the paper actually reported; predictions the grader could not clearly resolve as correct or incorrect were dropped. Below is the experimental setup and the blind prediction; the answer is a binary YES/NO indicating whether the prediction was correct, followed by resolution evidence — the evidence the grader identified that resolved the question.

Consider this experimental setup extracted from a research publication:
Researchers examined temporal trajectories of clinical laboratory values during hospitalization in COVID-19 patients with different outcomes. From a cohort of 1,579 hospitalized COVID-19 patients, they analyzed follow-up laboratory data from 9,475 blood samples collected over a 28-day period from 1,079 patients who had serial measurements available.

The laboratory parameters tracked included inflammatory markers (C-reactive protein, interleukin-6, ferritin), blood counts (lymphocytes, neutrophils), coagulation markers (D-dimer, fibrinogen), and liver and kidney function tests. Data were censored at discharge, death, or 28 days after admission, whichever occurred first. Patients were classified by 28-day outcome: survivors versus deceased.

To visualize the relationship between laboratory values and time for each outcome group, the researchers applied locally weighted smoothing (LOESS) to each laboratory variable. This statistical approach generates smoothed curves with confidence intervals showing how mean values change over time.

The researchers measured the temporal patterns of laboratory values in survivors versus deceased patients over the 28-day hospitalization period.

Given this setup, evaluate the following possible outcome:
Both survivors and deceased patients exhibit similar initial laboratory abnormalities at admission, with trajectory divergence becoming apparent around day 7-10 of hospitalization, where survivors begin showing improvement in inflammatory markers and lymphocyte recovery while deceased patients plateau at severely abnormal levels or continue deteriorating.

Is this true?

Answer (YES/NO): NO